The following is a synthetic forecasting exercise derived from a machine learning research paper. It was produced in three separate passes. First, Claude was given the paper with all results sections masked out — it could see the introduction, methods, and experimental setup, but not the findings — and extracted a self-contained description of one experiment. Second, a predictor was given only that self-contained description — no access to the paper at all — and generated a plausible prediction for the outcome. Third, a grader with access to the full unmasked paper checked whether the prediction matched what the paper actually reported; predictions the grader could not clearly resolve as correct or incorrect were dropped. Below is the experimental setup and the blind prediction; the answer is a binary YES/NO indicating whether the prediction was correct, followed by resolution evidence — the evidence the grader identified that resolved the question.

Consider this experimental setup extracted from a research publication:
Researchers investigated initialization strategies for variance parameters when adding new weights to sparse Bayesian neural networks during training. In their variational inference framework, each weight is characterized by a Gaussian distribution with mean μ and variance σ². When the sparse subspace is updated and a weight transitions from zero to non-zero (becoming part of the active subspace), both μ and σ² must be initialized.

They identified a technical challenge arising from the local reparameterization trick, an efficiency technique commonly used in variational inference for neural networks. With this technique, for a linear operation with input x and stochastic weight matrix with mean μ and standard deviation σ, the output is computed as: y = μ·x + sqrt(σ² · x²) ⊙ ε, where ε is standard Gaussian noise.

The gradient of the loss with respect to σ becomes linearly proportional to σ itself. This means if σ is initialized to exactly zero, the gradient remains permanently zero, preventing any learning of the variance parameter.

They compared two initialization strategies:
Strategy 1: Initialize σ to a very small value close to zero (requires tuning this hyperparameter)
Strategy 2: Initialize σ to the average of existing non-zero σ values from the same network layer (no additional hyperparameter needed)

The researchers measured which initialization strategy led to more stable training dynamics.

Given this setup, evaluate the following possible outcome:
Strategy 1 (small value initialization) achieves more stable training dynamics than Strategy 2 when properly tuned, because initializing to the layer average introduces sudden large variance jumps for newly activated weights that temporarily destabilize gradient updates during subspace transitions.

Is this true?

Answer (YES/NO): NO